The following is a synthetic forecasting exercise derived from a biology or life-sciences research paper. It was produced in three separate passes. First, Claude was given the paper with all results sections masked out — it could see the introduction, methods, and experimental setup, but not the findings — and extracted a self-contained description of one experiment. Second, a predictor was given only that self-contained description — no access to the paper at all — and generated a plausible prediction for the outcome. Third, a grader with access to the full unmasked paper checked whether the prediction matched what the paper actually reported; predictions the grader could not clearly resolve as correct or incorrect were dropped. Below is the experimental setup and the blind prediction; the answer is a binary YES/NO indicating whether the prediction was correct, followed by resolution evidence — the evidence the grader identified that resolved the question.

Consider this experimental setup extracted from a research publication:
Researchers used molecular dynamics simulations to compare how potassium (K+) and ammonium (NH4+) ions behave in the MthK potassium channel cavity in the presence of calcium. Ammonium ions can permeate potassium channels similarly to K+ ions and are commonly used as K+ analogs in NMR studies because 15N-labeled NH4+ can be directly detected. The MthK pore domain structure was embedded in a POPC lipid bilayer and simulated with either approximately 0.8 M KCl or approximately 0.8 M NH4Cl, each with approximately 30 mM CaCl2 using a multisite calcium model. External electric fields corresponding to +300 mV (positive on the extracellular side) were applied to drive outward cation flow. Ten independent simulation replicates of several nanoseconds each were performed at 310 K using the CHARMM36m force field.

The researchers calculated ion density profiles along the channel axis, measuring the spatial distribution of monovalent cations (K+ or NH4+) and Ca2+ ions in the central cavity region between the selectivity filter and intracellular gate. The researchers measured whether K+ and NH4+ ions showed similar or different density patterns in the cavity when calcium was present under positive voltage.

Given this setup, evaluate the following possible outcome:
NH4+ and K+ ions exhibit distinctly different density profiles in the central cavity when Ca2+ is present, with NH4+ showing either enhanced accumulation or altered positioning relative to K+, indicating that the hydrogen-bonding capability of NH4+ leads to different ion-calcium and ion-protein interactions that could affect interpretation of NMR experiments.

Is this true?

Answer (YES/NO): NO